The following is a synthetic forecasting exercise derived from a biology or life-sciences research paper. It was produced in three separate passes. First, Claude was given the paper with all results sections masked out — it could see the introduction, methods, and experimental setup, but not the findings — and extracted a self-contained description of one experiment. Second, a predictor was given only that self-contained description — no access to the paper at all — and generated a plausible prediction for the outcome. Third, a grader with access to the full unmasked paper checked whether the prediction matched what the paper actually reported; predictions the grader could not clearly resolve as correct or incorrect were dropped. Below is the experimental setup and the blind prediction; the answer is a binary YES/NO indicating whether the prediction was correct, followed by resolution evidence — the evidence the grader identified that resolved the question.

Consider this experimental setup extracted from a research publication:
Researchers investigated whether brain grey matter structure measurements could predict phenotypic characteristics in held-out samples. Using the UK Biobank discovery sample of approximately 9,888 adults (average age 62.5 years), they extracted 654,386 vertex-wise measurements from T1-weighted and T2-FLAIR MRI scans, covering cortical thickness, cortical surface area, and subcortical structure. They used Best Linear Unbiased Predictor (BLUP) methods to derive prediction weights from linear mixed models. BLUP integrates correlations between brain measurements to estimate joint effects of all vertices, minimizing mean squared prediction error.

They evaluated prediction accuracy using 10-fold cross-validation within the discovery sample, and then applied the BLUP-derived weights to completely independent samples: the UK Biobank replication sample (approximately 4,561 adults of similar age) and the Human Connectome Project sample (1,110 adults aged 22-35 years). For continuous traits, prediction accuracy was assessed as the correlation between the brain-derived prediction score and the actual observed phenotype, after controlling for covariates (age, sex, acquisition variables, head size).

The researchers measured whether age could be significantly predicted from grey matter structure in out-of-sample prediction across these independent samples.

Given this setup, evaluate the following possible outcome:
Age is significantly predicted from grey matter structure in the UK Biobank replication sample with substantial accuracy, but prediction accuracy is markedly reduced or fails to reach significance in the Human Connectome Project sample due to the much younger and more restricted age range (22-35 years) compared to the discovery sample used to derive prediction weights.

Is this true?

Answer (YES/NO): YES